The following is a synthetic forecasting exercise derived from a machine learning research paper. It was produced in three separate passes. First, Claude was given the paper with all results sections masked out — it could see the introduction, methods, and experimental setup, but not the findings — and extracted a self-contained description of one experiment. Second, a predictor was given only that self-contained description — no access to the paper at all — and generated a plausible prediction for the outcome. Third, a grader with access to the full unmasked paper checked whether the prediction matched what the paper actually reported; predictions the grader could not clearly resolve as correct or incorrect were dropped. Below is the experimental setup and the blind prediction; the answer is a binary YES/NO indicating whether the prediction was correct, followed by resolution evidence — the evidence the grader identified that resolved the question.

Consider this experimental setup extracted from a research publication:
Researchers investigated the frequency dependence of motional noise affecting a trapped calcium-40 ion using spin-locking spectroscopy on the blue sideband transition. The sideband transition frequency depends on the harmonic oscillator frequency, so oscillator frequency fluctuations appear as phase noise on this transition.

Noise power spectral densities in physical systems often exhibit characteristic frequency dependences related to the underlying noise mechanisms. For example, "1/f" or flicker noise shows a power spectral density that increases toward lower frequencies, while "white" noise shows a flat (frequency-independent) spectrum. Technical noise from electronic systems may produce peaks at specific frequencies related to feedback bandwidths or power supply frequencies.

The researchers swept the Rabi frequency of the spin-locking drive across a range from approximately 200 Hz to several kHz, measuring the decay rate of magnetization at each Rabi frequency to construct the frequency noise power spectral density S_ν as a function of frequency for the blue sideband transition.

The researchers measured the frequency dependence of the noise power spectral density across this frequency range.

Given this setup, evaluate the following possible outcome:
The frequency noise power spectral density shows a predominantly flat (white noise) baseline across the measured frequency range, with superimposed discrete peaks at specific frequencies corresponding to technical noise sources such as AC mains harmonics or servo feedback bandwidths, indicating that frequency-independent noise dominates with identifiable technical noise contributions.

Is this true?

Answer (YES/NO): NO